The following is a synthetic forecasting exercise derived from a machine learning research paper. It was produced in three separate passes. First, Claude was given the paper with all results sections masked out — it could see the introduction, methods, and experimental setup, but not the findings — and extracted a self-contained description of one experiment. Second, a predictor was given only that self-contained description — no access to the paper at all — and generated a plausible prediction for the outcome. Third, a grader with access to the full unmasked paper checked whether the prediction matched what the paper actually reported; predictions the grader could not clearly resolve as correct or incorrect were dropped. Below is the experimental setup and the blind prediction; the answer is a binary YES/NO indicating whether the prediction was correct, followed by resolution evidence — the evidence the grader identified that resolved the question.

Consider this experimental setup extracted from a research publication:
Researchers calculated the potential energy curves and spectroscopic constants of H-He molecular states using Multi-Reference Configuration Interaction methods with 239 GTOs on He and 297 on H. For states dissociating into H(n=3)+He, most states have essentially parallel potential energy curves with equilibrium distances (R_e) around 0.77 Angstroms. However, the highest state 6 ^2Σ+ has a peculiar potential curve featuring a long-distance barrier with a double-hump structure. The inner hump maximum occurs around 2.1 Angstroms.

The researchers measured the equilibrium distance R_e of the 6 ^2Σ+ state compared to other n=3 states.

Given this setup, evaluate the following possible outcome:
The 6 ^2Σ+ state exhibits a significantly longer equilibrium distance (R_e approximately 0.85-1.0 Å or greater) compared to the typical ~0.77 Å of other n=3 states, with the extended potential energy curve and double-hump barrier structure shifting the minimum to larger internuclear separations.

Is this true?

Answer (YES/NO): NO